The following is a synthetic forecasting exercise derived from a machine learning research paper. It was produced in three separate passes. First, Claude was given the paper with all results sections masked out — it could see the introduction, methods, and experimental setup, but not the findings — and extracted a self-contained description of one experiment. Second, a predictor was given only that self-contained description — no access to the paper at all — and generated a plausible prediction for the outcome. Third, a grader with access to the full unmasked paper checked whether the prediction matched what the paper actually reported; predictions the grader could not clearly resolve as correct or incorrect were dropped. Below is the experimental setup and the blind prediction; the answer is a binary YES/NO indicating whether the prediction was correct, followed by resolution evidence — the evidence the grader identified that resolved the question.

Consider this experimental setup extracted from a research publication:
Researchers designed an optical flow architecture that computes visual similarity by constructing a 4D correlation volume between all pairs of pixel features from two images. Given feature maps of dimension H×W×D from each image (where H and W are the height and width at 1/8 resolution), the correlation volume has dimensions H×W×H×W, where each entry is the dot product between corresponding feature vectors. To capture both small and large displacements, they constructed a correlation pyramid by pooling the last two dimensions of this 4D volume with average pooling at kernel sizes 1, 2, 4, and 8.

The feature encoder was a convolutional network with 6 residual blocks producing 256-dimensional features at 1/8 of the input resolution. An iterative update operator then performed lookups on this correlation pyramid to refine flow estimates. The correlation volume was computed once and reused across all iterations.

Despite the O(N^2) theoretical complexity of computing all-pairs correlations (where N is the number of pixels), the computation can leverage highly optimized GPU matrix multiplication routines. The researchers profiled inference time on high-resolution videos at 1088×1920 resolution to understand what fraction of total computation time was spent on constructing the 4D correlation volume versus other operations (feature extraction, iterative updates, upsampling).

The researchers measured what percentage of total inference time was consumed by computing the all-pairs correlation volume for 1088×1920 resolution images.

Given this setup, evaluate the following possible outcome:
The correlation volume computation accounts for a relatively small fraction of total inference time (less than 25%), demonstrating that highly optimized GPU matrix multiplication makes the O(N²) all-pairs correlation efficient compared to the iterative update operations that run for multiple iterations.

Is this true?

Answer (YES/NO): YES